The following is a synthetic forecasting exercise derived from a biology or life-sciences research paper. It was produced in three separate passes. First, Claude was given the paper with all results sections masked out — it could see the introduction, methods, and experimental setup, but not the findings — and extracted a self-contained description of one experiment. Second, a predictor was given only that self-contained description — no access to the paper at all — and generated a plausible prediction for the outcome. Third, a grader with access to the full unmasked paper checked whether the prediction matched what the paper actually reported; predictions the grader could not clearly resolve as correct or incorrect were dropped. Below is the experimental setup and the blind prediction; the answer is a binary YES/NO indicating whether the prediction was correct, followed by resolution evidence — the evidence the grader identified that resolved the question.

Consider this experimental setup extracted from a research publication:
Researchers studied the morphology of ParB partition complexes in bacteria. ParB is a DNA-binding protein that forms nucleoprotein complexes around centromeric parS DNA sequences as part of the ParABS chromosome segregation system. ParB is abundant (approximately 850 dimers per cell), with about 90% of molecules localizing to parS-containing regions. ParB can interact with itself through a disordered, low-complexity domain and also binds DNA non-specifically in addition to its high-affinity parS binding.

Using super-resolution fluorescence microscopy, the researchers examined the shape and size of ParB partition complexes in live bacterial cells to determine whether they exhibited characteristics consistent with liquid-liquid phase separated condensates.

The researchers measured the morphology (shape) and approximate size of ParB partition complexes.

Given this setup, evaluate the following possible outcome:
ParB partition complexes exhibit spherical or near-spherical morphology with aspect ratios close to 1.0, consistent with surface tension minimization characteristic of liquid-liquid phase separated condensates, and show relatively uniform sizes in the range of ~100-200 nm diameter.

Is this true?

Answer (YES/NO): NO